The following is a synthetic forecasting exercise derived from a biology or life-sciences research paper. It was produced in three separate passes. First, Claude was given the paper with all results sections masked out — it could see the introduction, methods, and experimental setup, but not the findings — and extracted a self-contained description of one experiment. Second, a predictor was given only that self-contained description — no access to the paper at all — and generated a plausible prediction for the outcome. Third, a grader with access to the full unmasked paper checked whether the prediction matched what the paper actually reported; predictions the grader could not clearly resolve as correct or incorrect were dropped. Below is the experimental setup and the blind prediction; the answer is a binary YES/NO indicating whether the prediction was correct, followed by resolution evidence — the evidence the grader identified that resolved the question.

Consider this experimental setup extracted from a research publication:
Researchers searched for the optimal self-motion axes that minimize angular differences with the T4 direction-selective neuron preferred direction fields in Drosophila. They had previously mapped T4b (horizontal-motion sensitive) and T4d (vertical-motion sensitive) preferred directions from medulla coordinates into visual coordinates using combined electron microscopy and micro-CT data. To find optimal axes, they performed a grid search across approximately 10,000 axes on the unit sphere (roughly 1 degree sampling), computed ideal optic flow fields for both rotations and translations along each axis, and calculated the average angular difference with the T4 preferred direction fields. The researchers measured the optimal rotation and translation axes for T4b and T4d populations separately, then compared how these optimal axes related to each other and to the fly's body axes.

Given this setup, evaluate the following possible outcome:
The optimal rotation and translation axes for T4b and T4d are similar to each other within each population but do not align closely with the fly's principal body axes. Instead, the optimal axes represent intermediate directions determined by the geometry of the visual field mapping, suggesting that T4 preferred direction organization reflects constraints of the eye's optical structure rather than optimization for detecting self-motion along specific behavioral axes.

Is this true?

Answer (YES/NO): NO